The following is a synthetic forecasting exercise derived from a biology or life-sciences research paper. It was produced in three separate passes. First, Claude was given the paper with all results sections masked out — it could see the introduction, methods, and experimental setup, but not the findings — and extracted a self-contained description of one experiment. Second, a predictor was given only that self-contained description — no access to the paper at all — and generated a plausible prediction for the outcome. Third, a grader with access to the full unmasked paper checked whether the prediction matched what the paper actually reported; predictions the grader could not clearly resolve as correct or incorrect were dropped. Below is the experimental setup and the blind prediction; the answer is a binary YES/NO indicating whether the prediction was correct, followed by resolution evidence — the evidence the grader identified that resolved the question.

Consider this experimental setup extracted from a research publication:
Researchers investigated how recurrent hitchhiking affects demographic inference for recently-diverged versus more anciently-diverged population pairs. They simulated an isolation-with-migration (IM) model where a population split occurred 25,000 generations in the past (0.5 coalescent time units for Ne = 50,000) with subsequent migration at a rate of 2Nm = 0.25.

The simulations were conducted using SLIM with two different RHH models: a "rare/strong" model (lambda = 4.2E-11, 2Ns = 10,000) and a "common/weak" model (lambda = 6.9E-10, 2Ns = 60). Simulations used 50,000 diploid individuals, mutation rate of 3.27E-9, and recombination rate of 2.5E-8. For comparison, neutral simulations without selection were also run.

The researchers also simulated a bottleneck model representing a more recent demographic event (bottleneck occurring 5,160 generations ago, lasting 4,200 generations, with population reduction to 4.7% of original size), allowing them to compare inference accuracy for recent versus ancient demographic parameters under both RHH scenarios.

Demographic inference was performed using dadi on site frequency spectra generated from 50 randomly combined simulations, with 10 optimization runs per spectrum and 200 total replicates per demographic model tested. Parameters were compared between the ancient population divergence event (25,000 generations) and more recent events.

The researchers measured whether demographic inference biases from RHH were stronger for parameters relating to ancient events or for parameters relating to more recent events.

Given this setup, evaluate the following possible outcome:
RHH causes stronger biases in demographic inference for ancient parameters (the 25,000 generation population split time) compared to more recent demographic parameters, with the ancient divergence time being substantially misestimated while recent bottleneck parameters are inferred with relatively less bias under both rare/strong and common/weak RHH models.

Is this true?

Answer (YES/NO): YES